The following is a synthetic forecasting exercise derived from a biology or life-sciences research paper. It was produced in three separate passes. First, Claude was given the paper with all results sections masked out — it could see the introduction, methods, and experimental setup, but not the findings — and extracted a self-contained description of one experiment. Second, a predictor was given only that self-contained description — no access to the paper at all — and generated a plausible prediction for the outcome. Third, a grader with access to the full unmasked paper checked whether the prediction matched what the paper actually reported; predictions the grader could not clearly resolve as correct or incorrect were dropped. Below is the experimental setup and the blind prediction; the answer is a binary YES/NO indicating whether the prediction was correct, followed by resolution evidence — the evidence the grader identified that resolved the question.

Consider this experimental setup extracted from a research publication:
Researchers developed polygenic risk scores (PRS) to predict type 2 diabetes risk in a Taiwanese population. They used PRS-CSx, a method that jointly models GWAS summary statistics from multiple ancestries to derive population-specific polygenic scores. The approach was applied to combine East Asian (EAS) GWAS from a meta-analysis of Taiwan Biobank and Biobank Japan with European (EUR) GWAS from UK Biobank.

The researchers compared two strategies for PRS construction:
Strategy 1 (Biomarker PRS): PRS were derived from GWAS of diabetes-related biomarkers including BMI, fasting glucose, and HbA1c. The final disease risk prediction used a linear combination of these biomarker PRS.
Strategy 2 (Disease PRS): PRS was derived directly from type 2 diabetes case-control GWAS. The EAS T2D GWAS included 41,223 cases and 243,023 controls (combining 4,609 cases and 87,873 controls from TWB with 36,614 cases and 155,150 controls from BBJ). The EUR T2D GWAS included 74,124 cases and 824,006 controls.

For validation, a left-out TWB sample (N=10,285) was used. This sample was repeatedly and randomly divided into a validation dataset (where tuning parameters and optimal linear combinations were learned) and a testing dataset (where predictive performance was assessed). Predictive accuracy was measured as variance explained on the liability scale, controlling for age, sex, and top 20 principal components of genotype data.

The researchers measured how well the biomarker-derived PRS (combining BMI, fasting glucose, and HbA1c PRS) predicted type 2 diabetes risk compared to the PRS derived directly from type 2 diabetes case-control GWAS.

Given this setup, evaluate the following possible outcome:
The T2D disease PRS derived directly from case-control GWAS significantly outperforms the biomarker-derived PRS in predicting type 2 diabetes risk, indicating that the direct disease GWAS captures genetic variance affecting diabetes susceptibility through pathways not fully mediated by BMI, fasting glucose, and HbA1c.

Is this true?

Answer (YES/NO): NO